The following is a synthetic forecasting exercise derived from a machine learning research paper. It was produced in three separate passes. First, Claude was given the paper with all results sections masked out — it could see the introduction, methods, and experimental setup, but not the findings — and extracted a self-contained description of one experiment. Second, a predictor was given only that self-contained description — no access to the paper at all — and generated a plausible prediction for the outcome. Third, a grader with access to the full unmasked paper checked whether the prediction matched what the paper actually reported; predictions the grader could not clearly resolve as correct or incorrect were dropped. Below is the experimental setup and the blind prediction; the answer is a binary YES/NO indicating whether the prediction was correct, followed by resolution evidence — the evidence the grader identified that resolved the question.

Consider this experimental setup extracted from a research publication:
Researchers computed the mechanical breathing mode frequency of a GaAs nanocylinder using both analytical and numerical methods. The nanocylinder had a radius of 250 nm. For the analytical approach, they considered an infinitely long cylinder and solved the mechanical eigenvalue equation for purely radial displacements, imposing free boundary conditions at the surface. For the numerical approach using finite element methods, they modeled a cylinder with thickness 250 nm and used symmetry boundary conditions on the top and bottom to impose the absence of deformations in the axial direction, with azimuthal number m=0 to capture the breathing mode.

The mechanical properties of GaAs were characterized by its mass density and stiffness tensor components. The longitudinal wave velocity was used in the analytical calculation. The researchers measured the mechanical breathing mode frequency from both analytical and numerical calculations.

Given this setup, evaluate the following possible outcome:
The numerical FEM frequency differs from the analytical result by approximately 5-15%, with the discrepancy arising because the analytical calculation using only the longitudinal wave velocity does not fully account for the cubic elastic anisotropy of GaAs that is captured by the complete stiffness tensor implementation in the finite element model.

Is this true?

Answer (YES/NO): NO